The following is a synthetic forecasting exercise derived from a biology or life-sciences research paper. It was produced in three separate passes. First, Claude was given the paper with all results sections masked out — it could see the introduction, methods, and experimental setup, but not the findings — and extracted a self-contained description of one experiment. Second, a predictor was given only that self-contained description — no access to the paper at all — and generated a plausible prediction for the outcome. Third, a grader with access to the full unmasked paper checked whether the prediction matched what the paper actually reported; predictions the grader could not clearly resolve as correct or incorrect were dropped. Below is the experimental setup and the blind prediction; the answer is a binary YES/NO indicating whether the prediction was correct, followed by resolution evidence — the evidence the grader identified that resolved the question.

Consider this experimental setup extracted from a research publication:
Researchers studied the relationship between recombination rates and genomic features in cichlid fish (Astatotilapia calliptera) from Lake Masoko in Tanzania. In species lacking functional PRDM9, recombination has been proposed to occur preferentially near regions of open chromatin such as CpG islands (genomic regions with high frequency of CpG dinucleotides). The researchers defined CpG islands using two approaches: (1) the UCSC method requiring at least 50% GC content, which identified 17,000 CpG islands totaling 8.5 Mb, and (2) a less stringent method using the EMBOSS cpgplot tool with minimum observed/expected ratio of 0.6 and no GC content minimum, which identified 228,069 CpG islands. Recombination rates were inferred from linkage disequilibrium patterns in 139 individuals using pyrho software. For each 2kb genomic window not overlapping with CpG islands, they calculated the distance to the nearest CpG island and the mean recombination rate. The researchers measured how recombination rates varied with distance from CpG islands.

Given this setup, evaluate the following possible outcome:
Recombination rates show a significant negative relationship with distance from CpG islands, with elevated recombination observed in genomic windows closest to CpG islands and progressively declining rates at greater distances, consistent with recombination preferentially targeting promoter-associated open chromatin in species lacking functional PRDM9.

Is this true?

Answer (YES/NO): YES